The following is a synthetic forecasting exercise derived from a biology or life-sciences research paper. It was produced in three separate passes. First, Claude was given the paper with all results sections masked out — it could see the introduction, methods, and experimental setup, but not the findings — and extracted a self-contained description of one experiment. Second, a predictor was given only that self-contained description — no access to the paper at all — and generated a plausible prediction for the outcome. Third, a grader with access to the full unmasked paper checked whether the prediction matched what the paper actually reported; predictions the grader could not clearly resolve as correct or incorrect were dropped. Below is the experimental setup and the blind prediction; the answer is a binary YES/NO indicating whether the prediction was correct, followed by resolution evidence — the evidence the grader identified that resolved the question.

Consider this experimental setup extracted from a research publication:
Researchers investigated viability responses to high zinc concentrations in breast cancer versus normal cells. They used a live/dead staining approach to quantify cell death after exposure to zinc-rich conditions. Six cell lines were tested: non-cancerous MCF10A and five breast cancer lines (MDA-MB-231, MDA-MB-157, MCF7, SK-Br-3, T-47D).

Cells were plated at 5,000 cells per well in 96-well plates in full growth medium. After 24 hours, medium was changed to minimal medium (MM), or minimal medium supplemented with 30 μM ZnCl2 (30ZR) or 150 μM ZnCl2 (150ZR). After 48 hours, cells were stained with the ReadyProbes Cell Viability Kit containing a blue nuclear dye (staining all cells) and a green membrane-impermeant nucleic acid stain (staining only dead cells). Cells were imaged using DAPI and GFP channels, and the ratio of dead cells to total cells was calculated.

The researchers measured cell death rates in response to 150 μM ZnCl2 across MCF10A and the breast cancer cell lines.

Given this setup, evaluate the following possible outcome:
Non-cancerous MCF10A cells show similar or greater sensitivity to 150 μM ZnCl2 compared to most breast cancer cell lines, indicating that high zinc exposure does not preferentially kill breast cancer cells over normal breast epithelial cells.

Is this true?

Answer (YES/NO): YES